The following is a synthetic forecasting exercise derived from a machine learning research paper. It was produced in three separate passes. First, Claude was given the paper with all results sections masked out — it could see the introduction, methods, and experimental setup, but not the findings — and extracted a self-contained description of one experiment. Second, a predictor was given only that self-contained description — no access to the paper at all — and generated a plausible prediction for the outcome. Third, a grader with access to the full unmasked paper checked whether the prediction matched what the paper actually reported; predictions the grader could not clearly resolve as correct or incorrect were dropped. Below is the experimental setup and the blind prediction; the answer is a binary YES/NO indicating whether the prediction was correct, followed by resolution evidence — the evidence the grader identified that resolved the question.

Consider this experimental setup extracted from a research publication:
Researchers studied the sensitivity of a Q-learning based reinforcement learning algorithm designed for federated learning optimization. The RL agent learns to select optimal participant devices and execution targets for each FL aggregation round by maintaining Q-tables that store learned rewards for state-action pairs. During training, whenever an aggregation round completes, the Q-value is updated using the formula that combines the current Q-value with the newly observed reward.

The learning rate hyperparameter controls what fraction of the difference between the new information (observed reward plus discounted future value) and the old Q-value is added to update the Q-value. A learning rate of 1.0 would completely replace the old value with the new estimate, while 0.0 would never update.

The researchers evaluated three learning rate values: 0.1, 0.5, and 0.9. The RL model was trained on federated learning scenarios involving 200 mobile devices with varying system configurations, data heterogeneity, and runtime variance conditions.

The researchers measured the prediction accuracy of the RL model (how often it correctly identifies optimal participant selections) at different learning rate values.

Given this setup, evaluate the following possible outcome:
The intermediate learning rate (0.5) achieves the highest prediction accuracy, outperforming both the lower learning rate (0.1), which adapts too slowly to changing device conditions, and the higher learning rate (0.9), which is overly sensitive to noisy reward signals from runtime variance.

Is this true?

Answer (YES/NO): NO